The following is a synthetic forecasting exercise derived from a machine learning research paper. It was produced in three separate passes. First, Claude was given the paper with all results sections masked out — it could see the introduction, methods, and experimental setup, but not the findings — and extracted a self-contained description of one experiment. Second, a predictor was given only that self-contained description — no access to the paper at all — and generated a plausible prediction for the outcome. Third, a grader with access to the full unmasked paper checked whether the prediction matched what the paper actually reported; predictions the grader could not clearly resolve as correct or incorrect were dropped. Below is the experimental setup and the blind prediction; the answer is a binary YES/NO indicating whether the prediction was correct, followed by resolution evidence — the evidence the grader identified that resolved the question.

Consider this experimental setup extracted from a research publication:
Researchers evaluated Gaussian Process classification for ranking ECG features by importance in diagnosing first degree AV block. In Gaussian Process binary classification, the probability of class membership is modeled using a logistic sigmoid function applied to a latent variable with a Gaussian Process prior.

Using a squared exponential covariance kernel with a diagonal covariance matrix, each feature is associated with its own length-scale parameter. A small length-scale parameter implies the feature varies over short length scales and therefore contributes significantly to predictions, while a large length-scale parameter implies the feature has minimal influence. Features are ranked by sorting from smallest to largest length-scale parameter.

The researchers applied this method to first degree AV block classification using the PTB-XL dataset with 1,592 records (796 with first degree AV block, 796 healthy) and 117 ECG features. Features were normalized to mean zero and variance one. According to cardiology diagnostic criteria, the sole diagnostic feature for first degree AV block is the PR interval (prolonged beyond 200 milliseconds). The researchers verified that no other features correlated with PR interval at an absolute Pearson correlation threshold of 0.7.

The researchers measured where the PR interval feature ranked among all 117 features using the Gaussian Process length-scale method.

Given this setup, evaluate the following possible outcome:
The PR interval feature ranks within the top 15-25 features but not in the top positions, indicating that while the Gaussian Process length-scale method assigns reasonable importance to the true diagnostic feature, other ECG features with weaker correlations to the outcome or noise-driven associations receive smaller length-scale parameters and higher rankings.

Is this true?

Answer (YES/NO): NO